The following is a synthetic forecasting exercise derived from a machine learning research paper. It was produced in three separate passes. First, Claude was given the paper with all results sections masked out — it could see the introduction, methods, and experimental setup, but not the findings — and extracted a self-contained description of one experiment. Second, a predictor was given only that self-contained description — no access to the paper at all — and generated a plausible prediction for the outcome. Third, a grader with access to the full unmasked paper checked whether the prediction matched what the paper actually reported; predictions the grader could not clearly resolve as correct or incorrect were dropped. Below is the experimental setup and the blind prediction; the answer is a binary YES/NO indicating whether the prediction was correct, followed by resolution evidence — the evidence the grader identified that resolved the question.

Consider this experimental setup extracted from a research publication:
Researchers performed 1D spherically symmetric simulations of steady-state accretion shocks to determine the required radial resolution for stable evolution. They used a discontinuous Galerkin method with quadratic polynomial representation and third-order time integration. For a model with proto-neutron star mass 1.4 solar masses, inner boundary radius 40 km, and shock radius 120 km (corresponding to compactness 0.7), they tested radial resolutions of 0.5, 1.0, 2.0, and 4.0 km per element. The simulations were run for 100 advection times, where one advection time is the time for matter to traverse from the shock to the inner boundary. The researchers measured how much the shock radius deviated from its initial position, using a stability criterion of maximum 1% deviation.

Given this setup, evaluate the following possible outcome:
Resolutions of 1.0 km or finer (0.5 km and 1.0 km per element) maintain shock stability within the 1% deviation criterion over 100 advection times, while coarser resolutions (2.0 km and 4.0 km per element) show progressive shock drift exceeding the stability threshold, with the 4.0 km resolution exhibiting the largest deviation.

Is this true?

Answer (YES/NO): NO